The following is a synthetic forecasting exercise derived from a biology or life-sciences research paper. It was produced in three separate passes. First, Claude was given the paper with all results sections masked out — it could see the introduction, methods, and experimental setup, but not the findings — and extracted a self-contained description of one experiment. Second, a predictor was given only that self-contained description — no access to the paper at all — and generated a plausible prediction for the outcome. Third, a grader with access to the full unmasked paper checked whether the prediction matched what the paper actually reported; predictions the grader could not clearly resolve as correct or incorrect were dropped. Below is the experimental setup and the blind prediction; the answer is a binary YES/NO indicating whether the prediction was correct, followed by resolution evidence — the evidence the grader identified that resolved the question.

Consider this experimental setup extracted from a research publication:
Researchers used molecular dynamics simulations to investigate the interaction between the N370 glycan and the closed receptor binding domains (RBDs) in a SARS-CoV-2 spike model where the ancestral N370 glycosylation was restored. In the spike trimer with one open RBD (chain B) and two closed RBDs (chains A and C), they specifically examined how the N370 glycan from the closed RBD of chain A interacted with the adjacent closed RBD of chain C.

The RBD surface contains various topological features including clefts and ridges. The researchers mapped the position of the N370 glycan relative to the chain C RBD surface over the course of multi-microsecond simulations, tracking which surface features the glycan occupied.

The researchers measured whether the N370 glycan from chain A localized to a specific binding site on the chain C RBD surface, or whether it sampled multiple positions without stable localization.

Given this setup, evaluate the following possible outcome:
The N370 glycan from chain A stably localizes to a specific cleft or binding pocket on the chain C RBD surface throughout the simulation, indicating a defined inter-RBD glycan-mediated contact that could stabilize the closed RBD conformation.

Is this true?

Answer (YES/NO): YES